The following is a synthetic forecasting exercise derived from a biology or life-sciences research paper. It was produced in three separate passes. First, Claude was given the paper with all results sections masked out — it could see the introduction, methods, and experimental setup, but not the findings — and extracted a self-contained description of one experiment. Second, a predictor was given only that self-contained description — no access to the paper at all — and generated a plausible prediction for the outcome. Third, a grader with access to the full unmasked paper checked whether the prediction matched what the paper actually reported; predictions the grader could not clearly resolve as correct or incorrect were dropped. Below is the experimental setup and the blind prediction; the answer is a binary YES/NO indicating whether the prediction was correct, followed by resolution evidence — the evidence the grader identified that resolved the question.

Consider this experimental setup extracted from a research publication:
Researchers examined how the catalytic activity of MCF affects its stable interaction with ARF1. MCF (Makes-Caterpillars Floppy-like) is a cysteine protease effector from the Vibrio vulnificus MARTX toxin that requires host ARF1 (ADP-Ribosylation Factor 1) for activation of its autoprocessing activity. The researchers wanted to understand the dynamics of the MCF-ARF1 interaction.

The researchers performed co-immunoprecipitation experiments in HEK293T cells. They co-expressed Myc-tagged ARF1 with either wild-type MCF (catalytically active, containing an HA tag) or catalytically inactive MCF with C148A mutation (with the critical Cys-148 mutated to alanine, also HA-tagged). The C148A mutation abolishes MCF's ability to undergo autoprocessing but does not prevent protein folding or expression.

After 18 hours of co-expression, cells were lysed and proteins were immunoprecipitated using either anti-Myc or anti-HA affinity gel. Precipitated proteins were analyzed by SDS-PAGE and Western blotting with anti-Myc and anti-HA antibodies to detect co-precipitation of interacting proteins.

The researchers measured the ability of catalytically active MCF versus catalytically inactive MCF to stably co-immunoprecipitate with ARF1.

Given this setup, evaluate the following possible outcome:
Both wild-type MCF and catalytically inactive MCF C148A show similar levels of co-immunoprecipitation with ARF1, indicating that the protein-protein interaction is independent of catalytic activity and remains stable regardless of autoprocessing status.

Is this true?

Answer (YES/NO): NO